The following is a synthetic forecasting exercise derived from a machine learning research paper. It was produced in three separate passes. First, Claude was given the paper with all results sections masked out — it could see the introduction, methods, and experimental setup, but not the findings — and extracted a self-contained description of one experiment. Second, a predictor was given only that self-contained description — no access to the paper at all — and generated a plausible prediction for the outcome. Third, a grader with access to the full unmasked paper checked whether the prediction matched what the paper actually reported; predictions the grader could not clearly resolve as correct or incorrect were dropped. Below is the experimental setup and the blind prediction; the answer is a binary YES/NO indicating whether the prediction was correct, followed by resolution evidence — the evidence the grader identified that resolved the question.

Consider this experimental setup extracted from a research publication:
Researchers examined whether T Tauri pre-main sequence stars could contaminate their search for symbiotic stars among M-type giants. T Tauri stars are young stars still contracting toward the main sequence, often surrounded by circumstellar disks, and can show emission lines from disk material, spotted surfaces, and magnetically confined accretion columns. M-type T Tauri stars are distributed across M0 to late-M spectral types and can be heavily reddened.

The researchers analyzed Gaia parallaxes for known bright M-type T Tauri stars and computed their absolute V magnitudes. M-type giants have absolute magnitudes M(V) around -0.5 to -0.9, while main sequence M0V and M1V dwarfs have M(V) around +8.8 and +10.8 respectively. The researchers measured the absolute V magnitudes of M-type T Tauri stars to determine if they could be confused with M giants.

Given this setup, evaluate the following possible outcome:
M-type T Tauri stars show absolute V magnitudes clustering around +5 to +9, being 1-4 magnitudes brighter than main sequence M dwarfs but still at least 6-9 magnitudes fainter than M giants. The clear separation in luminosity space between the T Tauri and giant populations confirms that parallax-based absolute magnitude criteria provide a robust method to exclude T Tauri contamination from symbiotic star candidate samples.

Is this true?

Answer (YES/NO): NO